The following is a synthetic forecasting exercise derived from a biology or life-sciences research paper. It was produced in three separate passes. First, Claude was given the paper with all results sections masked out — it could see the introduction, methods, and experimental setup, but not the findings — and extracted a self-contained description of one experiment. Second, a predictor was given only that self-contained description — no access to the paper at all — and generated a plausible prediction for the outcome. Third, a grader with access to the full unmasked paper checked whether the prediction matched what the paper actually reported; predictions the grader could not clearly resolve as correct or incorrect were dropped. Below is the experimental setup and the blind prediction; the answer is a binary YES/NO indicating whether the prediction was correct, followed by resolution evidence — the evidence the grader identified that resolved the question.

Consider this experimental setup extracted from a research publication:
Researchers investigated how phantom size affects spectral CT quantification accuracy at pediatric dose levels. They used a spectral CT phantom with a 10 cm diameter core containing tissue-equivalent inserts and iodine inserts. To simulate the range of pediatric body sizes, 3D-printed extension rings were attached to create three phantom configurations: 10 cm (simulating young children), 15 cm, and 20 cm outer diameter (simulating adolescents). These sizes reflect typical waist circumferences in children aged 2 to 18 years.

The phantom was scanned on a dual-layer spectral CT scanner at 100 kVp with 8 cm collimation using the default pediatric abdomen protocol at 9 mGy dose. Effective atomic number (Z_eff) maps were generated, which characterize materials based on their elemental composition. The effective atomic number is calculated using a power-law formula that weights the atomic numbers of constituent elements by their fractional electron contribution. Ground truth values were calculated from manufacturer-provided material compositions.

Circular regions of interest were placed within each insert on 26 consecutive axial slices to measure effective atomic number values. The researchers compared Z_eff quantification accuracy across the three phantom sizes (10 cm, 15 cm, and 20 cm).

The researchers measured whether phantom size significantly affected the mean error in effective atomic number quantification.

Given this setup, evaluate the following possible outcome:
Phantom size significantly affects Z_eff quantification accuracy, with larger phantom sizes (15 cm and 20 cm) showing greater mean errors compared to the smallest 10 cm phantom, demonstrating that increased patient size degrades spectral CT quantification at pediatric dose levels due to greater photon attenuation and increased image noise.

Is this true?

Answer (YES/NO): NO